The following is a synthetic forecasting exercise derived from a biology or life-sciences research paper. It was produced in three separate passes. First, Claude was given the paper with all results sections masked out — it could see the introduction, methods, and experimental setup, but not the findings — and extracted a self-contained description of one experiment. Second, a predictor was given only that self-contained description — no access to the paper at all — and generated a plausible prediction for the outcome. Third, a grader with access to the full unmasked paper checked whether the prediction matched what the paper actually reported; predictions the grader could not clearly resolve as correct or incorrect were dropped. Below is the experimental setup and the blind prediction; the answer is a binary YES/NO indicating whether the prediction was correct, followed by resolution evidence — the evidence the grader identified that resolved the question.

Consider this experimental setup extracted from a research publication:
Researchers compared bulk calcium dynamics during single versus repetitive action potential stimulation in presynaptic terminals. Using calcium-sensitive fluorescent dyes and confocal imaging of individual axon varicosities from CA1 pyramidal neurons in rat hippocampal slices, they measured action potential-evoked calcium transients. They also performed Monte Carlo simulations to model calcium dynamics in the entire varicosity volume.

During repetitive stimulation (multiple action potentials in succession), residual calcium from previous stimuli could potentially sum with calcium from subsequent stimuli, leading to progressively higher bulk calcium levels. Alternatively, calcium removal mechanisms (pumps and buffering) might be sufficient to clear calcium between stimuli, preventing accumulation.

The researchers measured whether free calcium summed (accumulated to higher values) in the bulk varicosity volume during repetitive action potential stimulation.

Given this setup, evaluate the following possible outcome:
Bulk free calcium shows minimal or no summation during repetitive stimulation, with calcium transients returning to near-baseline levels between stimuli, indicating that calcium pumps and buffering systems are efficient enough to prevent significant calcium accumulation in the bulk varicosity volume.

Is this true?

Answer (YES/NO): NO